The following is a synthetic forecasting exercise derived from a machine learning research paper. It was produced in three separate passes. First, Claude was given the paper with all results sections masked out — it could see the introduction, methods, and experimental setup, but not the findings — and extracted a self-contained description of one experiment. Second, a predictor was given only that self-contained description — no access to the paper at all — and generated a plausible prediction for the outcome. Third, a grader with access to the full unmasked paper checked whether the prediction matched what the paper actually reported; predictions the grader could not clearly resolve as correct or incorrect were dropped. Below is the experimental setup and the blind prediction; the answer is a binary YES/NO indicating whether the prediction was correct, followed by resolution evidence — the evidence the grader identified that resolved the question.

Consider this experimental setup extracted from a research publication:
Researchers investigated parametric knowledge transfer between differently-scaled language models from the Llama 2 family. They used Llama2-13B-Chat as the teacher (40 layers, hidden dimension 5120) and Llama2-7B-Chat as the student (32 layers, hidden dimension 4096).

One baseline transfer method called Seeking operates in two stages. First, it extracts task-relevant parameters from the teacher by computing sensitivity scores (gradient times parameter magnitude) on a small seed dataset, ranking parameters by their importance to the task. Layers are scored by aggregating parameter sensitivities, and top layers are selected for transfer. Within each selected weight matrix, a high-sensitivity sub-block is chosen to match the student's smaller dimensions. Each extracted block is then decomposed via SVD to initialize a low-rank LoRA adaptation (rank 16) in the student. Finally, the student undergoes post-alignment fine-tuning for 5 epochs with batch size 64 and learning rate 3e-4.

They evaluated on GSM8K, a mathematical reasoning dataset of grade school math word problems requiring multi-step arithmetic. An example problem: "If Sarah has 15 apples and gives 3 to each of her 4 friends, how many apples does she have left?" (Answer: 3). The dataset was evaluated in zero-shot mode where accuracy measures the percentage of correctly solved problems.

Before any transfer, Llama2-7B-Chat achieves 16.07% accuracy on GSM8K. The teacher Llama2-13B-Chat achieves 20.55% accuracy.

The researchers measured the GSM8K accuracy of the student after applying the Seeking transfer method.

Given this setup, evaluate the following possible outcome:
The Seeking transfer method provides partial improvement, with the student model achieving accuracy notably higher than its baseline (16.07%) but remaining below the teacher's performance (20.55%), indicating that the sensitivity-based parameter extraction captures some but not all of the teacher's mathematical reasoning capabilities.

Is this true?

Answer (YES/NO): NO